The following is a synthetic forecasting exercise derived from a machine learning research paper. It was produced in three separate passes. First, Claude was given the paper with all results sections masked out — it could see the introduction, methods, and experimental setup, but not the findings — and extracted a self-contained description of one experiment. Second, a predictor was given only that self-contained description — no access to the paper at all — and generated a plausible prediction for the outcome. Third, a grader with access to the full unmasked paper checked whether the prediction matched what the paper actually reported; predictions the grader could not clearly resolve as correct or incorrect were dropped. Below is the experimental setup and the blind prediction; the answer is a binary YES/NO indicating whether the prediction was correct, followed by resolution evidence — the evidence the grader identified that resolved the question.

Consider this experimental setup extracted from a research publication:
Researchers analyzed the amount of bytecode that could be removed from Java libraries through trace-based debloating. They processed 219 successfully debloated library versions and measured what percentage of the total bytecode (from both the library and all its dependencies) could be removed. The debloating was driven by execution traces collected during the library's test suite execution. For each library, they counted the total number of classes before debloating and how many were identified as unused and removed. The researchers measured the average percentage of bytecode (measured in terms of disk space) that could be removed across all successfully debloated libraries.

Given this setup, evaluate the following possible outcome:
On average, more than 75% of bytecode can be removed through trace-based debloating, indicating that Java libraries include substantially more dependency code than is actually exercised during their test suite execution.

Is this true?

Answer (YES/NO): NO